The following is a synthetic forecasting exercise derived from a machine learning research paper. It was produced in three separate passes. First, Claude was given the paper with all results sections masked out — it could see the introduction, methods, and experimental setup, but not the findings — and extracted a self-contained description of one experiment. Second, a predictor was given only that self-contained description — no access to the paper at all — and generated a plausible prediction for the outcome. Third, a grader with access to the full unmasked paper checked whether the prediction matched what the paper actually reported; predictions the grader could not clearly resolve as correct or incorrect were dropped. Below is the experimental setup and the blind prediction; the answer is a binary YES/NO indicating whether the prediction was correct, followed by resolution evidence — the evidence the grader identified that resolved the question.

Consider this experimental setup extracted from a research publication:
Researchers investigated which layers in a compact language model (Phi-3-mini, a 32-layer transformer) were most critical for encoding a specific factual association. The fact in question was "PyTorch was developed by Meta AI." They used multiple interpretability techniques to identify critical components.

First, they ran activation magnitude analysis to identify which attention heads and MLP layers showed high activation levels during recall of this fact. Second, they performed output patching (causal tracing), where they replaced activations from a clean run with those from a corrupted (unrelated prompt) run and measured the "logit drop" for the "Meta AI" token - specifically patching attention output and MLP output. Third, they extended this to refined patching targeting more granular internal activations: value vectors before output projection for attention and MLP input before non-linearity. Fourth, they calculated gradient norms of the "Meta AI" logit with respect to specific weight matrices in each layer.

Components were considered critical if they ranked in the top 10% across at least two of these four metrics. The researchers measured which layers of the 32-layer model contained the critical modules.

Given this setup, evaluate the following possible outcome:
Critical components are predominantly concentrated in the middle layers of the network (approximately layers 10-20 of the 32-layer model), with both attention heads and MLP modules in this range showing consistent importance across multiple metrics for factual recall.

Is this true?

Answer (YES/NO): NO